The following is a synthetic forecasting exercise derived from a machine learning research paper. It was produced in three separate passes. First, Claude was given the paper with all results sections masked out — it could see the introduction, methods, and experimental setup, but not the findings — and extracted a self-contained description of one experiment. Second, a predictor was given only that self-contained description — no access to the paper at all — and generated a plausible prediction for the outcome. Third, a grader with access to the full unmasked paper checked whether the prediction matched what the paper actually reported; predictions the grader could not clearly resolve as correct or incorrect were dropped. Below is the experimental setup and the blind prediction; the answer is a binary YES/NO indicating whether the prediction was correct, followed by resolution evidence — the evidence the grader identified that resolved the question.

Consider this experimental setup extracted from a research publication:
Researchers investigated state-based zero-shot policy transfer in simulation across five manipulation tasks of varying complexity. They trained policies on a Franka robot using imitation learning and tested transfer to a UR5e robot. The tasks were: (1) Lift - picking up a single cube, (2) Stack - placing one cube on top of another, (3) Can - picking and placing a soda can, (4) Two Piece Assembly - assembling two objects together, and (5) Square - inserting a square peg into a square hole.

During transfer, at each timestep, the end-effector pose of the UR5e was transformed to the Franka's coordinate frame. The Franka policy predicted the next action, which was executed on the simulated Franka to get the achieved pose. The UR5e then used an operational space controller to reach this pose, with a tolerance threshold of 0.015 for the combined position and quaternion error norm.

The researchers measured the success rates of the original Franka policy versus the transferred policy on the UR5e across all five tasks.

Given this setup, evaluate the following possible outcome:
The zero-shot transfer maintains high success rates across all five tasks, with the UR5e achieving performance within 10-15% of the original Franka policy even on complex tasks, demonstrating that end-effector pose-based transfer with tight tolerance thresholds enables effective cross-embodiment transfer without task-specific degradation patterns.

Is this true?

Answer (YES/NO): NO